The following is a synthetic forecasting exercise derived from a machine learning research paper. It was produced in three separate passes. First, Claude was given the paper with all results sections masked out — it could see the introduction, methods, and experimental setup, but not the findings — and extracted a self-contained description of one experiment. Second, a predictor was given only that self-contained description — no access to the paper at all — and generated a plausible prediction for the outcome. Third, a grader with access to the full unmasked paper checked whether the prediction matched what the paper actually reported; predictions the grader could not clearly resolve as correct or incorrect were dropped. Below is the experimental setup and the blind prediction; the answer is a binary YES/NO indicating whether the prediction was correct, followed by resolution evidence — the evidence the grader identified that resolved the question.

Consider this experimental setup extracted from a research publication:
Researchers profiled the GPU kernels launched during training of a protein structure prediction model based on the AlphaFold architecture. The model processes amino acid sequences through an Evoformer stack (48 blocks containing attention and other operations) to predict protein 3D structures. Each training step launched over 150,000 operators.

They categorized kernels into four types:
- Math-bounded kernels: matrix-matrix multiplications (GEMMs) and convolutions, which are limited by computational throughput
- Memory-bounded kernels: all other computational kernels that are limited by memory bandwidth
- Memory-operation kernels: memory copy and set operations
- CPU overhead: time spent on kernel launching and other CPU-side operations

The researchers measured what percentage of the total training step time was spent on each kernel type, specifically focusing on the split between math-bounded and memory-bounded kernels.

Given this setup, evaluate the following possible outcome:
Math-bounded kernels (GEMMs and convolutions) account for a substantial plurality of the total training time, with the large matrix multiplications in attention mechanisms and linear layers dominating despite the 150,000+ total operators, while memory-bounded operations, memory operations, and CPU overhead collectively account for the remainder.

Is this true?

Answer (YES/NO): NO